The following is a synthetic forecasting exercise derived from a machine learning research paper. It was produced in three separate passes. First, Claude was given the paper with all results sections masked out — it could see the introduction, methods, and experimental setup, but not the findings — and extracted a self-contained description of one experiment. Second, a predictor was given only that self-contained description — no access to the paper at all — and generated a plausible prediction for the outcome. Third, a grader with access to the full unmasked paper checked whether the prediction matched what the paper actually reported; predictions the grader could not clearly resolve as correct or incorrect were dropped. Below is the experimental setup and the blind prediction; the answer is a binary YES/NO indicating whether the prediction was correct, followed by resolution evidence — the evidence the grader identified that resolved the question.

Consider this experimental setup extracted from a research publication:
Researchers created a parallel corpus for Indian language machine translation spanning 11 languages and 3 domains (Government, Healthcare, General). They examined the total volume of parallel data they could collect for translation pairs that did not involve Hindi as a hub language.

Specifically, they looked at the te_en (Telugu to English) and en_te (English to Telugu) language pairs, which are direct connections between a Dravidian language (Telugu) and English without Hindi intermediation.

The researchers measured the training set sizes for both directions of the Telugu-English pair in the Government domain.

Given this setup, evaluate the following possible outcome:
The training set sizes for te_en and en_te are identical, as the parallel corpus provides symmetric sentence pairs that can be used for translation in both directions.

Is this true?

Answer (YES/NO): NO